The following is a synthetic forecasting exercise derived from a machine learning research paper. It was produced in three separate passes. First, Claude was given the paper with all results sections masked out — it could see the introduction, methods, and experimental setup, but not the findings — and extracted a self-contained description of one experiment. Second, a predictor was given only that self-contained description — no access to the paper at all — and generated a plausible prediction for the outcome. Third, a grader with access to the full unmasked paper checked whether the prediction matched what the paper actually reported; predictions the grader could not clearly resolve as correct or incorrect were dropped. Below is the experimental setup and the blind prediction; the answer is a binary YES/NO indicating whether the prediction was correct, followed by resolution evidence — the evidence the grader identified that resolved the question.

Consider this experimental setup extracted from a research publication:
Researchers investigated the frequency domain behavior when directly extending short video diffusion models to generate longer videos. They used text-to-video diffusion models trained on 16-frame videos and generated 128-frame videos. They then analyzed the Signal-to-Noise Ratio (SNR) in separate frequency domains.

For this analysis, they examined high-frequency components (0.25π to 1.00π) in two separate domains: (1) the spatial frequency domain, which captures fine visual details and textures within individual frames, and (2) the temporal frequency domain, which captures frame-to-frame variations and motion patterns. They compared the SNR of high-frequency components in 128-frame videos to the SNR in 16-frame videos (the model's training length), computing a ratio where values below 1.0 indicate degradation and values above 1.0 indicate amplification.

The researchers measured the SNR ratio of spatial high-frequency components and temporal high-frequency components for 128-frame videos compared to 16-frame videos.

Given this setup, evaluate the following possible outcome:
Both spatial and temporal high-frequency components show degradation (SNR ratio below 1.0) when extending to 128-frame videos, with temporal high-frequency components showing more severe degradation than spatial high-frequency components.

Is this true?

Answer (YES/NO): NO